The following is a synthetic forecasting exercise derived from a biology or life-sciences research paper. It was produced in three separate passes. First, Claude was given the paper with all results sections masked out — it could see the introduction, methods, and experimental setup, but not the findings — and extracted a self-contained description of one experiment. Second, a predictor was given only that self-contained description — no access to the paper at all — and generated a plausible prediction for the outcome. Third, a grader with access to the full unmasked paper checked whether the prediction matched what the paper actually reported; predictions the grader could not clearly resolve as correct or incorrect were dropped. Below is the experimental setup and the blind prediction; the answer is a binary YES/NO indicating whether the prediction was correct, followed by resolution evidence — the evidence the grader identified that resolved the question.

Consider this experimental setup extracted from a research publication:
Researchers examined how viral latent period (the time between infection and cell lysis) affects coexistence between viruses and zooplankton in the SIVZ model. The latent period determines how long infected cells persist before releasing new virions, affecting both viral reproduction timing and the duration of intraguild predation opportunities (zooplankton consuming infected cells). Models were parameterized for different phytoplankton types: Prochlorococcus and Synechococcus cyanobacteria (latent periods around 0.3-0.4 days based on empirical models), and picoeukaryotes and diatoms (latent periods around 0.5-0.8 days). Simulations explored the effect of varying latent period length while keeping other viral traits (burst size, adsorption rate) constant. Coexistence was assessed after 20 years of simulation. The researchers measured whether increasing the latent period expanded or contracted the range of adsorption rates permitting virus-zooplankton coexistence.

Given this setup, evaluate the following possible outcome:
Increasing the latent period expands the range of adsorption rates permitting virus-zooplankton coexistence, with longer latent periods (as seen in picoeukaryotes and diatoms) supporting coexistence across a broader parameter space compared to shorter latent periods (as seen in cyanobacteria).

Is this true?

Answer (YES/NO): NO